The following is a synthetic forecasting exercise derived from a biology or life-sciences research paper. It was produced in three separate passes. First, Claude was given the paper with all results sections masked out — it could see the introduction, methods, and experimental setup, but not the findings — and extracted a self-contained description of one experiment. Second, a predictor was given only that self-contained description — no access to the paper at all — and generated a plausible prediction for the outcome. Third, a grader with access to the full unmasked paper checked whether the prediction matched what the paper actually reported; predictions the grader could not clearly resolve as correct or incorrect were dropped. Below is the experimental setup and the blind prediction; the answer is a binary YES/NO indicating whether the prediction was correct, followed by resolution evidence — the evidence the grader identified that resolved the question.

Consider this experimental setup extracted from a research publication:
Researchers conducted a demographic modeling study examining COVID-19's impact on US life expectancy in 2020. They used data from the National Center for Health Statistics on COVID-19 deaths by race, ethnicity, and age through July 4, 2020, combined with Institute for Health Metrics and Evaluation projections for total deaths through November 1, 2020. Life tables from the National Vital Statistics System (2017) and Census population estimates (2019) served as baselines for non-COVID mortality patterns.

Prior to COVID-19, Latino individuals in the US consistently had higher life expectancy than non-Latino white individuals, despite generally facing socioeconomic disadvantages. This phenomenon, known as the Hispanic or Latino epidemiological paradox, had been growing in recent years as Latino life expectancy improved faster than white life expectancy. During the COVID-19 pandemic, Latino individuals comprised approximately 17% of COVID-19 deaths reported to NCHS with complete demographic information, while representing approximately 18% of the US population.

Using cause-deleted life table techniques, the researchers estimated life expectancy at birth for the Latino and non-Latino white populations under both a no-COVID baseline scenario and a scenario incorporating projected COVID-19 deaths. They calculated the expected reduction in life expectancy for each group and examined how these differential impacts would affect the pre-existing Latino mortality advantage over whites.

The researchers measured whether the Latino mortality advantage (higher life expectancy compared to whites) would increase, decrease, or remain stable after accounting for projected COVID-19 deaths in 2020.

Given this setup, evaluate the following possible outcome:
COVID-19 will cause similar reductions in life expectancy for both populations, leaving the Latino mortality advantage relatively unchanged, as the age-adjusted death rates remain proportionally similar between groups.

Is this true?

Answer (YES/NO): NO